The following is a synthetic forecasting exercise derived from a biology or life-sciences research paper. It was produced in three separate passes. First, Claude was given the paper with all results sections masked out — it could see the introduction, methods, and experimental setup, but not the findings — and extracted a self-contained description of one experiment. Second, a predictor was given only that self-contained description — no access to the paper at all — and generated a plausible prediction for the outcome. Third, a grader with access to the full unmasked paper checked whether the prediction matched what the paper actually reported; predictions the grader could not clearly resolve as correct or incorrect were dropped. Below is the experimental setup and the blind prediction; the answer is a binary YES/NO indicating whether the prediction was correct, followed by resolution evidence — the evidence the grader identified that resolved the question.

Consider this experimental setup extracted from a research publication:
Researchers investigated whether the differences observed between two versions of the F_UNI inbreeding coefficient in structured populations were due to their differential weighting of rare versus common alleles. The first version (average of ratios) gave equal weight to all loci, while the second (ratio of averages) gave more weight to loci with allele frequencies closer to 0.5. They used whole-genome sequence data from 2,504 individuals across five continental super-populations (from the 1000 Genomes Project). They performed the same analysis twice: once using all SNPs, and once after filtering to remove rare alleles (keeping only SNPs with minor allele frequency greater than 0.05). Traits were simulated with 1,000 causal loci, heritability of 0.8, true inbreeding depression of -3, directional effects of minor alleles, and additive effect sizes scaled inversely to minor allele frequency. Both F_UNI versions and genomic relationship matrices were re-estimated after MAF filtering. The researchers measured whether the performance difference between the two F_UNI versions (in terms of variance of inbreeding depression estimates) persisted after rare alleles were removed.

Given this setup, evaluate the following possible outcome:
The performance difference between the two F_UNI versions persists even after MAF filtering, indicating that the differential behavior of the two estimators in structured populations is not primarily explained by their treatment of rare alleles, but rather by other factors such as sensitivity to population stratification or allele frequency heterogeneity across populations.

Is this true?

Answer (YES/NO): NO